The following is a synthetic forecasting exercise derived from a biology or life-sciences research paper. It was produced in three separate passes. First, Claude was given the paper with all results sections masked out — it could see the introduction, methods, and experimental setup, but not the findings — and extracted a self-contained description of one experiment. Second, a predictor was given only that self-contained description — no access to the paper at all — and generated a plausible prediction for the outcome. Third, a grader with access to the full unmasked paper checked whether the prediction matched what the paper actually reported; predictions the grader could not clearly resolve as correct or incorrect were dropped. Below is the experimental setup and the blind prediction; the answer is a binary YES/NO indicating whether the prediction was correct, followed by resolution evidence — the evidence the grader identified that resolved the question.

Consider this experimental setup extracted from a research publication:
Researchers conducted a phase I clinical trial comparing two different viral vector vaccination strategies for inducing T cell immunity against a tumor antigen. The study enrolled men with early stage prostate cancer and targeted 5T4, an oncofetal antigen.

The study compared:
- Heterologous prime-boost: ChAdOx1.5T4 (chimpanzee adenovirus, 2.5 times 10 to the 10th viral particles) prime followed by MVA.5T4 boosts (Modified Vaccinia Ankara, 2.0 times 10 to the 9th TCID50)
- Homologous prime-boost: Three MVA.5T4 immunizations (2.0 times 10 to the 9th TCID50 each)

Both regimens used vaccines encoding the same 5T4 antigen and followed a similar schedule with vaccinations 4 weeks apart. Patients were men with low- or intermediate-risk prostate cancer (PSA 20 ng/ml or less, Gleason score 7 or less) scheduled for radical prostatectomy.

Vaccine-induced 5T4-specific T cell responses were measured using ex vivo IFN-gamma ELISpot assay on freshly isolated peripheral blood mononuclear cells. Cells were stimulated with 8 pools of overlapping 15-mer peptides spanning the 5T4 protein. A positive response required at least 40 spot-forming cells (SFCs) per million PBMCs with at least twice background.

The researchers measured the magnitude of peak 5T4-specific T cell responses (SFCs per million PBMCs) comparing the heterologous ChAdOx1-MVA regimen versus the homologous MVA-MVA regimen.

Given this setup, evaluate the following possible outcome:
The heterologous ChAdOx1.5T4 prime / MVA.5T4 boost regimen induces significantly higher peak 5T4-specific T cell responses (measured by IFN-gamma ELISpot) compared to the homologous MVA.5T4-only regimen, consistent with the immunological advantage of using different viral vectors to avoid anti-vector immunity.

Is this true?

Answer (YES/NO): NO